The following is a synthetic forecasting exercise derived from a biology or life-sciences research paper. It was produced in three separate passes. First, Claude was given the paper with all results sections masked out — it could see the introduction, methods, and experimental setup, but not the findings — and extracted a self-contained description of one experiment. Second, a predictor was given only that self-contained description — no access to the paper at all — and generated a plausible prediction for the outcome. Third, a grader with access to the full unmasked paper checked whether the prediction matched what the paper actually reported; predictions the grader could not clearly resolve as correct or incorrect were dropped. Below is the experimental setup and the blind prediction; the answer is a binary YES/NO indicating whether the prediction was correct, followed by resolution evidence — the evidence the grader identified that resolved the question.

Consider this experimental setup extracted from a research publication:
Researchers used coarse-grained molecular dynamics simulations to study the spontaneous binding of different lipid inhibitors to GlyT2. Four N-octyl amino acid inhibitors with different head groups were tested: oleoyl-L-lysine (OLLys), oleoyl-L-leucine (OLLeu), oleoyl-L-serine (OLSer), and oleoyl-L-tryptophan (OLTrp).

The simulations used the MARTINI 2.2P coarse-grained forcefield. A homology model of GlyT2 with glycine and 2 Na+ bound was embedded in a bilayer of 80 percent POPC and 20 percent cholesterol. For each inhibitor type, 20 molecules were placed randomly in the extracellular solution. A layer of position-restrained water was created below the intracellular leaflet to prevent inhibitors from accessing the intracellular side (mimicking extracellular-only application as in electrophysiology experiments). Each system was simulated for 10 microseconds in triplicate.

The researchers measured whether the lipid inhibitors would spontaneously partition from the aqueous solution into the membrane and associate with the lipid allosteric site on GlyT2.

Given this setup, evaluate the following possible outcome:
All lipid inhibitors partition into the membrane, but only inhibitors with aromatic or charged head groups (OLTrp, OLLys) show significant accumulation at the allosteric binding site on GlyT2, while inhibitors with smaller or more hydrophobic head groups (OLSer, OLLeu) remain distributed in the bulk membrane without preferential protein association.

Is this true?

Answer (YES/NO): NO